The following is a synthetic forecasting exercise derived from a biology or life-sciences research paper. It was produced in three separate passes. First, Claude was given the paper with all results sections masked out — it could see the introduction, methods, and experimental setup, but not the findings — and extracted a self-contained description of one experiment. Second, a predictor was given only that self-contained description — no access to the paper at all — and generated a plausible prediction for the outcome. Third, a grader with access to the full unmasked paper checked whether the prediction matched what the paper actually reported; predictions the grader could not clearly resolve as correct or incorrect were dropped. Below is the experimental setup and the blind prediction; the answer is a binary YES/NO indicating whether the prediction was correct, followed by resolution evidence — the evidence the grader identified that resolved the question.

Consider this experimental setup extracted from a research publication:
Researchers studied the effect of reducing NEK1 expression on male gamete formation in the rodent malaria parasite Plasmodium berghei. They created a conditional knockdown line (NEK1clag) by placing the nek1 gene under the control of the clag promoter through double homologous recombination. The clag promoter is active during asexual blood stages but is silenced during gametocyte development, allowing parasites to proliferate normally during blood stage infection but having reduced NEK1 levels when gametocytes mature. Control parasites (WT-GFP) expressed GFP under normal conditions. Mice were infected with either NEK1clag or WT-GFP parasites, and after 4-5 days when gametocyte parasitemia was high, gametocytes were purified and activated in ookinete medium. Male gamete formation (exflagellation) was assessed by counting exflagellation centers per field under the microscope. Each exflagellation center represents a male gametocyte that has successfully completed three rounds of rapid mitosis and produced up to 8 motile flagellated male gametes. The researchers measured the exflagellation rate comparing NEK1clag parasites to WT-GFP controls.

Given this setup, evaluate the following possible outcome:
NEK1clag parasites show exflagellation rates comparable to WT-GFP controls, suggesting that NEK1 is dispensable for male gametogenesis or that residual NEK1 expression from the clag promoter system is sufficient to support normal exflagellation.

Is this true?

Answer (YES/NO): NO